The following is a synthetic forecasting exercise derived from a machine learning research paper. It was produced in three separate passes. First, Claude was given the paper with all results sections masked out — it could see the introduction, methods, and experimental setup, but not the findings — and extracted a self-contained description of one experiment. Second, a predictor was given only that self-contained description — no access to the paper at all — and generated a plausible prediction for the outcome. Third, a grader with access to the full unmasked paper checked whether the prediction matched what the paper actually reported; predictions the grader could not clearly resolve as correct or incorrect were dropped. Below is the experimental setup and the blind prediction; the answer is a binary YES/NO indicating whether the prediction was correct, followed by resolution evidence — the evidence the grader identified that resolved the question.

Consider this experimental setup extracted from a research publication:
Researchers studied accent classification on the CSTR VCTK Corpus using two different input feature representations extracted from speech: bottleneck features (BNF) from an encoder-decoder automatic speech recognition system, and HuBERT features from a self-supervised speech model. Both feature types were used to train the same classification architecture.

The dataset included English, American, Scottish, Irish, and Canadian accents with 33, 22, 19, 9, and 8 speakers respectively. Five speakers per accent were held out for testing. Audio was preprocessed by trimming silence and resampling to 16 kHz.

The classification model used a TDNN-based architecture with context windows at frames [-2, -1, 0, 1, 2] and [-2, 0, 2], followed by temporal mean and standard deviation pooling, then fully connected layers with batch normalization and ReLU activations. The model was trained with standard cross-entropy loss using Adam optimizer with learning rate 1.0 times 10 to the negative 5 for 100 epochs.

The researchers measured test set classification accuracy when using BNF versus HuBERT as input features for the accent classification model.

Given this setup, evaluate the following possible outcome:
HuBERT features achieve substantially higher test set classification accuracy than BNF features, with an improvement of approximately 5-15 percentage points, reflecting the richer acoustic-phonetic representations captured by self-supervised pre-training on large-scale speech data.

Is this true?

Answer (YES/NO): NO